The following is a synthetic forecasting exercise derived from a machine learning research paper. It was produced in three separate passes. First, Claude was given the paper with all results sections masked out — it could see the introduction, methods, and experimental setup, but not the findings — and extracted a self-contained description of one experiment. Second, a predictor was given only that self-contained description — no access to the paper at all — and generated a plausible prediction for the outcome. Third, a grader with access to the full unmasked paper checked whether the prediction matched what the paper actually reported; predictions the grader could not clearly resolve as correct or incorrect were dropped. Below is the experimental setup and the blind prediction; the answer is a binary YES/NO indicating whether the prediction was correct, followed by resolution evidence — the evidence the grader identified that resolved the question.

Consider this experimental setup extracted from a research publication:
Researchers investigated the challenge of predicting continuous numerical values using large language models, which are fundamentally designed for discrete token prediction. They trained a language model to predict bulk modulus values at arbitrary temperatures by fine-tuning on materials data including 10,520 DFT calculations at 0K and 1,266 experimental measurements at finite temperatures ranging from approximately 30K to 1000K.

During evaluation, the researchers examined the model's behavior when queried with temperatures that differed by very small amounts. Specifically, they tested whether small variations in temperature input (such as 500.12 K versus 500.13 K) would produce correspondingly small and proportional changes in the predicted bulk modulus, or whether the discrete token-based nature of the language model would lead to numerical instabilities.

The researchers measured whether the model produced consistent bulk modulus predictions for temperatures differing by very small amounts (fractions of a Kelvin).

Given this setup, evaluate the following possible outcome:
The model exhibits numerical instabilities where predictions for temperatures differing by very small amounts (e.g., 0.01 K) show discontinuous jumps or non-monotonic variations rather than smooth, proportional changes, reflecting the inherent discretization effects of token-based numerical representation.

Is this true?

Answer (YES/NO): YES